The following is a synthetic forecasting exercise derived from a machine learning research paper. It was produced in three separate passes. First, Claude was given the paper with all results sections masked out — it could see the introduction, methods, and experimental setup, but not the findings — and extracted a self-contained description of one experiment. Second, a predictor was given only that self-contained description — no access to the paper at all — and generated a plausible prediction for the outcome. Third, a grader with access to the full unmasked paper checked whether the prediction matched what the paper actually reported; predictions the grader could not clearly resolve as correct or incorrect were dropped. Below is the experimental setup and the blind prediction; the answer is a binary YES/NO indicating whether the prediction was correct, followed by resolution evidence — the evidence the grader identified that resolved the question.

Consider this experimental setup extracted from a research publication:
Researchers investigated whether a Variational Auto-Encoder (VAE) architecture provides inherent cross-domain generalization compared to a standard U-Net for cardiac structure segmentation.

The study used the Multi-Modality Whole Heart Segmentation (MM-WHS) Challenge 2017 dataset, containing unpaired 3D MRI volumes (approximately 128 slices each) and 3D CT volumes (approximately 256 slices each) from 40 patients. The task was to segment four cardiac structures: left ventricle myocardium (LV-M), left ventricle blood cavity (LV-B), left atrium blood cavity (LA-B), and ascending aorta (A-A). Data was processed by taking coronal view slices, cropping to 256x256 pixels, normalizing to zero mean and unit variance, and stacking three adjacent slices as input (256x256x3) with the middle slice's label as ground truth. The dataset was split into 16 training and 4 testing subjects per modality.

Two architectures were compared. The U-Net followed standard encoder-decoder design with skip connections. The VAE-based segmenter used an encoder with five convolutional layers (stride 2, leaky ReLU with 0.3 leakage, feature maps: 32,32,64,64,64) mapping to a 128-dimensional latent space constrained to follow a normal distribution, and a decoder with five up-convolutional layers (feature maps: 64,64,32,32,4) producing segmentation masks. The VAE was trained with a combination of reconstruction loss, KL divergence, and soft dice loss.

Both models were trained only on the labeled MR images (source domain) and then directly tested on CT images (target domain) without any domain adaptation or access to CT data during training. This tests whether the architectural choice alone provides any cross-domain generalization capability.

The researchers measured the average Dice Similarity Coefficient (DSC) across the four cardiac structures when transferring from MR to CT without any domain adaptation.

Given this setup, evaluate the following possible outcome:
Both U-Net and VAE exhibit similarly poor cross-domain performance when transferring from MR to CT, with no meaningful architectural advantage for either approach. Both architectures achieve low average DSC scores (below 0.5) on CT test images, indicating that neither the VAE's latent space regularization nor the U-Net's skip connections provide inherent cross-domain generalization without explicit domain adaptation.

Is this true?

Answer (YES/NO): NO